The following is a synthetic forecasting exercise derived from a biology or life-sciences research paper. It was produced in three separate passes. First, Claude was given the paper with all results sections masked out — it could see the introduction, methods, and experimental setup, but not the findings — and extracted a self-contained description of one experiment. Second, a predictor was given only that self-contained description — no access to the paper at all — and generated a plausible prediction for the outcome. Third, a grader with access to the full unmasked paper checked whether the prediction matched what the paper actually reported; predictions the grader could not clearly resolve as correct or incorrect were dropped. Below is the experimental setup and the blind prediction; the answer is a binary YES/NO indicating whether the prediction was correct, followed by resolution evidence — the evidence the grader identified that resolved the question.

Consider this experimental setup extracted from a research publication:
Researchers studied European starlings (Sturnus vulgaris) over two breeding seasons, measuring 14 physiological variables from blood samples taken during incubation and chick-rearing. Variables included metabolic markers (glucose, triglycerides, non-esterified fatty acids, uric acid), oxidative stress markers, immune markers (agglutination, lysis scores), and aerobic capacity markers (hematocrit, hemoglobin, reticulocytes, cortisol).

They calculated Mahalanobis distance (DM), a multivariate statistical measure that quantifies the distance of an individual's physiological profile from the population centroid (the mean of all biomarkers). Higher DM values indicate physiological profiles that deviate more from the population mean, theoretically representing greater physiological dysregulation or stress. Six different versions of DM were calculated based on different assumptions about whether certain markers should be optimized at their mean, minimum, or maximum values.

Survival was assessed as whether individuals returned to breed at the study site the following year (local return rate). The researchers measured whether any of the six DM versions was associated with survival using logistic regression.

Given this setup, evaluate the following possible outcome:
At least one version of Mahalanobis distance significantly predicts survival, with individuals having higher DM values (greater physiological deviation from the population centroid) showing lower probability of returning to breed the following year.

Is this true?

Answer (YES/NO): NO